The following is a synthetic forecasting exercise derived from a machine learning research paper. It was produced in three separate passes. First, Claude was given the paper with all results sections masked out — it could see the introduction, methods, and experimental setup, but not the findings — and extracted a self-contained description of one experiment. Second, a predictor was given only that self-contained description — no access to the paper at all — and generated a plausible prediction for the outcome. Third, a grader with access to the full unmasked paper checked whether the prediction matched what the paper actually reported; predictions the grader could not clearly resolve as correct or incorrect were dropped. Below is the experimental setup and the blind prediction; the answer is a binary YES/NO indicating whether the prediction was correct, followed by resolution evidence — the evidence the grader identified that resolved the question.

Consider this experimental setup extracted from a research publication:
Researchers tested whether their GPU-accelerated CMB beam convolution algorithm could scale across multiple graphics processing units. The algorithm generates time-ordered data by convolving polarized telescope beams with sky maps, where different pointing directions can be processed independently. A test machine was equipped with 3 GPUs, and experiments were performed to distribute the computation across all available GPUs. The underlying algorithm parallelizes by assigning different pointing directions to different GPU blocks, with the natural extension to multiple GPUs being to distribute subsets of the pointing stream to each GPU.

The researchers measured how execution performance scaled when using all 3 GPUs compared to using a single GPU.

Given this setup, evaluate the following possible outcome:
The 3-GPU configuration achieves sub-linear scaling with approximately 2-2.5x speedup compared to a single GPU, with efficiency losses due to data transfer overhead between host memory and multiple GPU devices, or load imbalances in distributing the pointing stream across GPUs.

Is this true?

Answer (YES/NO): NO